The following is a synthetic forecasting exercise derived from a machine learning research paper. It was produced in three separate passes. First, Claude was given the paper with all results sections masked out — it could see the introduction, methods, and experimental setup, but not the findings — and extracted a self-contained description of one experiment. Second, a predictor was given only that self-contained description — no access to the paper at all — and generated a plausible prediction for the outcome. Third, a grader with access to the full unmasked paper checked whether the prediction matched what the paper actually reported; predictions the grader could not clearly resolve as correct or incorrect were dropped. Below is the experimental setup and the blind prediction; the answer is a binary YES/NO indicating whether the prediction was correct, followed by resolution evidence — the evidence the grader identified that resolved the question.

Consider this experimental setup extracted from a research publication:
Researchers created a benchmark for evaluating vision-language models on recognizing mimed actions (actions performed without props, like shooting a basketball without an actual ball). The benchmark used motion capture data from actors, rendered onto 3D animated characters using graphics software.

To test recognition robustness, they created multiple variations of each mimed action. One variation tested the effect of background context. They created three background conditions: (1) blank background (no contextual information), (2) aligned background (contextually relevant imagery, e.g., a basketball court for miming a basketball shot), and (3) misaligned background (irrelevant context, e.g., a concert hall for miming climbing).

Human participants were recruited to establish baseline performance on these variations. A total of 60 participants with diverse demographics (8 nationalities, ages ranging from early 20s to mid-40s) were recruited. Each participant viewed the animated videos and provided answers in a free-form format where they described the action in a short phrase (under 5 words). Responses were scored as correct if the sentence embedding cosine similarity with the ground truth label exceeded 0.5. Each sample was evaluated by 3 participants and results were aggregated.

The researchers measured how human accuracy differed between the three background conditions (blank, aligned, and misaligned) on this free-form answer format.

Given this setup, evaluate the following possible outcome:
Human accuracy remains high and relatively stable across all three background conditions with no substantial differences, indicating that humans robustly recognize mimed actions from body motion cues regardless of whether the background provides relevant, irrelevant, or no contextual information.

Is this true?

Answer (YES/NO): YES